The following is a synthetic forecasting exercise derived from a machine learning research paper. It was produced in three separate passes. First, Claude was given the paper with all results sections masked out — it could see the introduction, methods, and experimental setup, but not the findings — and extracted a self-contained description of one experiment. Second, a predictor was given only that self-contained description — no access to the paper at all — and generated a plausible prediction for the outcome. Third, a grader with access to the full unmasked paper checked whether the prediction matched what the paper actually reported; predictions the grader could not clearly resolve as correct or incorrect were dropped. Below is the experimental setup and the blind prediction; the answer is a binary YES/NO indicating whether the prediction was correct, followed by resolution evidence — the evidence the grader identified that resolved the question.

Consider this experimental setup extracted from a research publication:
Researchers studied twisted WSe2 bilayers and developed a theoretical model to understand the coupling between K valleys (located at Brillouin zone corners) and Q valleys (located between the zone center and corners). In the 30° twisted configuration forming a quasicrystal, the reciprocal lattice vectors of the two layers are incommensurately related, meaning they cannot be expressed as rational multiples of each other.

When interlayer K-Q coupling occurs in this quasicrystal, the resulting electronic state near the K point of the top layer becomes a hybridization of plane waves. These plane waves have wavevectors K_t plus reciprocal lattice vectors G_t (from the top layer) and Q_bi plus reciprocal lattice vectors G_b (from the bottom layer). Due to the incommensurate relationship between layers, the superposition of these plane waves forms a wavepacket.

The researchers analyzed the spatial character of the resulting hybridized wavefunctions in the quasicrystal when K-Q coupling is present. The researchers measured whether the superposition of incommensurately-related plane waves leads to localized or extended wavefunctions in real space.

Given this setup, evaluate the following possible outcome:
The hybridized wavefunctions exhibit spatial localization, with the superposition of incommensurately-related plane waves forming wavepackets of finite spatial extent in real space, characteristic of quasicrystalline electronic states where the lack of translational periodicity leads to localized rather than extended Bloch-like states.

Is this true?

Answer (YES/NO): YES